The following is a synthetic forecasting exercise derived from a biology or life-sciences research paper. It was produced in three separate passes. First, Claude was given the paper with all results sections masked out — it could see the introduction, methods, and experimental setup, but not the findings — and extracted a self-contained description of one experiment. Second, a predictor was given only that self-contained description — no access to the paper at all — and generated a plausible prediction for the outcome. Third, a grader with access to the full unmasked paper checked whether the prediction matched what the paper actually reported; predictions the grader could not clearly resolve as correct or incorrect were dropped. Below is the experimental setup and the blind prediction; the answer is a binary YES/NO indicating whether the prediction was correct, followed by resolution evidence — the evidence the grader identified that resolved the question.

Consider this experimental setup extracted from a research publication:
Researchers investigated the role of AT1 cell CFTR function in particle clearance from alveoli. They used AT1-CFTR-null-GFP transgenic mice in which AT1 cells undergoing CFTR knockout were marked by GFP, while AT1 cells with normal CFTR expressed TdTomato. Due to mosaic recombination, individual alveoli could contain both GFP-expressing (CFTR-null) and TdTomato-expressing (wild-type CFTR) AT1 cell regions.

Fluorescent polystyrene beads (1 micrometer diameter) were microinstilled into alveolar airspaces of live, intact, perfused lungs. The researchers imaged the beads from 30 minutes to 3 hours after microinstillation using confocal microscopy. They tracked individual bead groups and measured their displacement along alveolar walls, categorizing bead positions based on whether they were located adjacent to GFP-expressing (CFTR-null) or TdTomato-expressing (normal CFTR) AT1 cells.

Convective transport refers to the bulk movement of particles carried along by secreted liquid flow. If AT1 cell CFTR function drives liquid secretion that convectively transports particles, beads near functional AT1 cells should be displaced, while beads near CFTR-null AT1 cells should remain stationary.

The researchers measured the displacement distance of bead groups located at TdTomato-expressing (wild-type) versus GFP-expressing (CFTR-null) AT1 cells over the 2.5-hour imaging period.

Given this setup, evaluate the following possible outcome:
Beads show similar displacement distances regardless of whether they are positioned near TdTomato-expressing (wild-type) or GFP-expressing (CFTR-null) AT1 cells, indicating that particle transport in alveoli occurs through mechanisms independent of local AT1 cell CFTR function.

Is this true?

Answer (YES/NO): NO